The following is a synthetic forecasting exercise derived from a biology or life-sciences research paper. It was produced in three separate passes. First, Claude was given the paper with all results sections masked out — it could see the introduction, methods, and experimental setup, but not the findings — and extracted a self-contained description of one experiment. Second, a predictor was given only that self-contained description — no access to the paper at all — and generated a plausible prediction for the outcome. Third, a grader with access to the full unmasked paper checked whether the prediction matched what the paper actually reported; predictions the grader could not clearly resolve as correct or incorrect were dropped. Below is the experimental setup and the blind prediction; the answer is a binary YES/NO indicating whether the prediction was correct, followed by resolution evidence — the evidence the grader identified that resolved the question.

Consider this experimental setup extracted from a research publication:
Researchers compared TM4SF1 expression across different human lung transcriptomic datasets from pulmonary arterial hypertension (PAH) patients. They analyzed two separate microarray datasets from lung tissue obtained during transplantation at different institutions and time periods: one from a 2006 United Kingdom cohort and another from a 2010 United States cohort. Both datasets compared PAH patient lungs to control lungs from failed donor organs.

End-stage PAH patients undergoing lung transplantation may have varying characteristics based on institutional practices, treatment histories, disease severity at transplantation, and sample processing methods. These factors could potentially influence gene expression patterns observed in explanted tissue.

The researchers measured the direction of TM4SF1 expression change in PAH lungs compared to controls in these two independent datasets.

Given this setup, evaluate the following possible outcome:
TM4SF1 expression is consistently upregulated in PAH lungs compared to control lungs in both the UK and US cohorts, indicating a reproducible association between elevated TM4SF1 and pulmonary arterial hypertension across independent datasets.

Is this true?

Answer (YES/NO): NO